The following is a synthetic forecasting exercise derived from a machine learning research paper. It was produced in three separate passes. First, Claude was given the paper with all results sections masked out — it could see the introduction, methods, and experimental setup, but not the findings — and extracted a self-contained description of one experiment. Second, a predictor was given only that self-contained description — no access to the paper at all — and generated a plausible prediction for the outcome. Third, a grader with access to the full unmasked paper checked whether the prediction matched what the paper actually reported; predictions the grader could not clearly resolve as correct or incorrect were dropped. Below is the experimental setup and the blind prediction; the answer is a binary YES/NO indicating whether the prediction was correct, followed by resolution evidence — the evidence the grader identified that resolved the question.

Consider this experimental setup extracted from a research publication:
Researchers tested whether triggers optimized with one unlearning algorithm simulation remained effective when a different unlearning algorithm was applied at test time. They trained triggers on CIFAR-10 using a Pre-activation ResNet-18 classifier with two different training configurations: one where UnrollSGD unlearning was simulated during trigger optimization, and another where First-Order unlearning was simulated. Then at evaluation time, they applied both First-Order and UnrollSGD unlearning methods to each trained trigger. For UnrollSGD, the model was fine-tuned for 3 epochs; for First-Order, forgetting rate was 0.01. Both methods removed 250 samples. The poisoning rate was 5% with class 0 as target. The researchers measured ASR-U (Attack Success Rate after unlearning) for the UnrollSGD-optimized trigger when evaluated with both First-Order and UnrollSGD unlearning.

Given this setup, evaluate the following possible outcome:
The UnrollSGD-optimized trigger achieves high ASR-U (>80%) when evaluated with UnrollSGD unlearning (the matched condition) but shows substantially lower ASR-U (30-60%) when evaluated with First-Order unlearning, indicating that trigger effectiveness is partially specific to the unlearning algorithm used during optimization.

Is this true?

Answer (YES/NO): NO